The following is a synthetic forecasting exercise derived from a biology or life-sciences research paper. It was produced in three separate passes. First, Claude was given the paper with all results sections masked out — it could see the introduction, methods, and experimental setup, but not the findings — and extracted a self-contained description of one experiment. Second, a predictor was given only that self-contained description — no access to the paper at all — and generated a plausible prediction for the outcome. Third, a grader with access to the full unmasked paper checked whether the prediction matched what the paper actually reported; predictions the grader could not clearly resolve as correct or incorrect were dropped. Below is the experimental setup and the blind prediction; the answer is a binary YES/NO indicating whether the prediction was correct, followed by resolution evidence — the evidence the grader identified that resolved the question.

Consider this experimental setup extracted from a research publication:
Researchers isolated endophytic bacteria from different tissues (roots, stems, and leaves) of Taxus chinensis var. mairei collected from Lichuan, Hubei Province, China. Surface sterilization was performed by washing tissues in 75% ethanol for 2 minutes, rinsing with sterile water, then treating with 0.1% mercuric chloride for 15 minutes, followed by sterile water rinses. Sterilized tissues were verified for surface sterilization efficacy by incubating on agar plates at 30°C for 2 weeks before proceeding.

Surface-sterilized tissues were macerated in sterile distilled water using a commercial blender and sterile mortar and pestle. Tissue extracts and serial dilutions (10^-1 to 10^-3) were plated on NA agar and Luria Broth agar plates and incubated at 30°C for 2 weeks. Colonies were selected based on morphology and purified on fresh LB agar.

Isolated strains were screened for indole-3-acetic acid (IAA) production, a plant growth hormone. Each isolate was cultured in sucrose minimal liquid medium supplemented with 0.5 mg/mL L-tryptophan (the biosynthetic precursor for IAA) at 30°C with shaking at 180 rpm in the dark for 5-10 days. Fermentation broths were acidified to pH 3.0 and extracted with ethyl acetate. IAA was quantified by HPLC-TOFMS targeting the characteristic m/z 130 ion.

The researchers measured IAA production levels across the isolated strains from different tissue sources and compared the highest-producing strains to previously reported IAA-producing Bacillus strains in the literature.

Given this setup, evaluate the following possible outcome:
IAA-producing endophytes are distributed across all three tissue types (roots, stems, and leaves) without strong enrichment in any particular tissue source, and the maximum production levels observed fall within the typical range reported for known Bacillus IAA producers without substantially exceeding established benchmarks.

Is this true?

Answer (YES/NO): NO